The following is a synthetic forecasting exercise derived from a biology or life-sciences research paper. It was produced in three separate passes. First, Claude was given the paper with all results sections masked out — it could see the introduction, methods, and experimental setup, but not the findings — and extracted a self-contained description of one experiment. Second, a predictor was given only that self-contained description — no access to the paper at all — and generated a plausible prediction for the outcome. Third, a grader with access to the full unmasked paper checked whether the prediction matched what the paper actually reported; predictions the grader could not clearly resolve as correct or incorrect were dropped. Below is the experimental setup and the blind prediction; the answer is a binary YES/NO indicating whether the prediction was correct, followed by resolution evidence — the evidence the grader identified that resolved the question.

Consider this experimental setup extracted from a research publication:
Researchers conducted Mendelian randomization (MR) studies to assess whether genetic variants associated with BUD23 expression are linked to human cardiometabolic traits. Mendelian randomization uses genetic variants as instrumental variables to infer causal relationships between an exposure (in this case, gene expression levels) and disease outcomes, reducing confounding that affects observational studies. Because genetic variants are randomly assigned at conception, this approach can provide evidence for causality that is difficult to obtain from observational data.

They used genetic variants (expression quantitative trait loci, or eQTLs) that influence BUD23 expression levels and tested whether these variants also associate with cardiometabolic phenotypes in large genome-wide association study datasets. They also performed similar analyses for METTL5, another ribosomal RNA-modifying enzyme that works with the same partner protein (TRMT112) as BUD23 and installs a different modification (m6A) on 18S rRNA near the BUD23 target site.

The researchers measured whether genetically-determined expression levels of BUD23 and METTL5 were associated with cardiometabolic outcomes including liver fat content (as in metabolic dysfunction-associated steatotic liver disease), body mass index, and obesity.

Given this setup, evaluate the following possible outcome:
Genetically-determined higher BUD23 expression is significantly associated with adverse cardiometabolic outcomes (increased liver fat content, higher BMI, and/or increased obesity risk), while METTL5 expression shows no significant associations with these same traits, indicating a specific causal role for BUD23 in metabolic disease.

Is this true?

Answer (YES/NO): NO